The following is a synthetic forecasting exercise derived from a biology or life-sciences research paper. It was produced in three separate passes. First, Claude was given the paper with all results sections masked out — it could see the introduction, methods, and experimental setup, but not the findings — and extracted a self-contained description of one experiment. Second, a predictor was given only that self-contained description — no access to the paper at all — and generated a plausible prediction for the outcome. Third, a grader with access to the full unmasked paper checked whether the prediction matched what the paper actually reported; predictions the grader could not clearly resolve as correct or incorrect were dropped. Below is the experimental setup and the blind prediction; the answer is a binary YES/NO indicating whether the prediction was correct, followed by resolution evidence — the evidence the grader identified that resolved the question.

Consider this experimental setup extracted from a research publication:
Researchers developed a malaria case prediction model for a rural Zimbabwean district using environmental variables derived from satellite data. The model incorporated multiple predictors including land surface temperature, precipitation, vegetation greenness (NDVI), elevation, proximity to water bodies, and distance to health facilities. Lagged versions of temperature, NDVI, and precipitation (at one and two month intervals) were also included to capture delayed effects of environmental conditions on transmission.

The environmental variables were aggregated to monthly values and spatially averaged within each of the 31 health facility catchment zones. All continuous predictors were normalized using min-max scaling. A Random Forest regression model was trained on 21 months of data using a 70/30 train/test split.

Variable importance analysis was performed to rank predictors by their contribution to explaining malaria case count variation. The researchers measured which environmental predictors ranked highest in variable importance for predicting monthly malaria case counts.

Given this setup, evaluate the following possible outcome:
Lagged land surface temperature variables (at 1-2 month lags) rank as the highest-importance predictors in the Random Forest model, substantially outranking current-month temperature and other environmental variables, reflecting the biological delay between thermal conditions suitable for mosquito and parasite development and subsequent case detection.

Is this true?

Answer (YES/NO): NO